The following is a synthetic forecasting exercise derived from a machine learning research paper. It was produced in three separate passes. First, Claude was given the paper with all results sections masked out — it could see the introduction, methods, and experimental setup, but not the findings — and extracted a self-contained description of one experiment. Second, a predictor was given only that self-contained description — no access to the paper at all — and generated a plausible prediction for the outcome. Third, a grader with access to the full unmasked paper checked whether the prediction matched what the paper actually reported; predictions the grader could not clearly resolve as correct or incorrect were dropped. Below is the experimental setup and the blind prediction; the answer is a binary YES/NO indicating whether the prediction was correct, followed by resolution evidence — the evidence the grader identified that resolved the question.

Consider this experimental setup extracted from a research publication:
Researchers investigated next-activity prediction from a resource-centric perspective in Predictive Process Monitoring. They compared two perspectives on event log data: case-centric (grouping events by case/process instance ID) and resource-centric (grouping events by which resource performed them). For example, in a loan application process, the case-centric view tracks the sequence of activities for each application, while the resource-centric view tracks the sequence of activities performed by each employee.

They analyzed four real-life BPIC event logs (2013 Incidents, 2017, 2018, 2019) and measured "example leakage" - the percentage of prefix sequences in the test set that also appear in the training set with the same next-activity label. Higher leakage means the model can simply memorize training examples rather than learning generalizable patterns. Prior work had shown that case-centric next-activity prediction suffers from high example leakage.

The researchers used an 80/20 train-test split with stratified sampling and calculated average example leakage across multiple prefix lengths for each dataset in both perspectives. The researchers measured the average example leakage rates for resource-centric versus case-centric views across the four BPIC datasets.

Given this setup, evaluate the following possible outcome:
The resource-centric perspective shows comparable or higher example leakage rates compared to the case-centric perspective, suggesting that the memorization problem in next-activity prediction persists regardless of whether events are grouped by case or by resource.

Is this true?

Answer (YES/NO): NO